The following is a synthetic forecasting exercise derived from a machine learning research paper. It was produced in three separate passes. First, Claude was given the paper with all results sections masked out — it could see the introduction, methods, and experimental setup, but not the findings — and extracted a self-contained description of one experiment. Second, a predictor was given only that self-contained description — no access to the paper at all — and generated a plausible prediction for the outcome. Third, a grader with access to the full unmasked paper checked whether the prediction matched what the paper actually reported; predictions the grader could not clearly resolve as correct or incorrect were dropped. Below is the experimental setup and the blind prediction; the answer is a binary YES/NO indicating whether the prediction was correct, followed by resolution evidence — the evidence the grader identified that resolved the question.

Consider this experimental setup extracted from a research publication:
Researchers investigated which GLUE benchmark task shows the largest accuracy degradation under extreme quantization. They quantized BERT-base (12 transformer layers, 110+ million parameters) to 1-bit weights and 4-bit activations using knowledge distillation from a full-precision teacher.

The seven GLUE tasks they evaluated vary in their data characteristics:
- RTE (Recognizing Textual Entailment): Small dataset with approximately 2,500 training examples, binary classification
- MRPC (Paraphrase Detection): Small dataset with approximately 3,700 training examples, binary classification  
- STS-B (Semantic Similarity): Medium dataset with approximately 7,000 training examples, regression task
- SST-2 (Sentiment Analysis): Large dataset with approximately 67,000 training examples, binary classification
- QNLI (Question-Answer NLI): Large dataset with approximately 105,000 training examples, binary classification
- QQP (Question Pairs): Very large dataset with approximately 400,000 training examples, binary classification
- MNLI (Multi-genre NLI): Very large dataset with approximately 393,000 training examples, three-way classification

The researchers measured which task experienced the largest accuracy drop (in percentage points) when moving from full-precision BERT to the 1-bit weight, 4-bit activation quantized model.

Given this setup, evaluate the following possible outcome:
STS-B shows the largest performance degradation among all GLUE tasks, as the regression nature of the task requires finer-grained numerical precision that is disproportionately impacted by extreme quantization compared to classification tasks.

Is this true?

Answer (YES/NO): NO